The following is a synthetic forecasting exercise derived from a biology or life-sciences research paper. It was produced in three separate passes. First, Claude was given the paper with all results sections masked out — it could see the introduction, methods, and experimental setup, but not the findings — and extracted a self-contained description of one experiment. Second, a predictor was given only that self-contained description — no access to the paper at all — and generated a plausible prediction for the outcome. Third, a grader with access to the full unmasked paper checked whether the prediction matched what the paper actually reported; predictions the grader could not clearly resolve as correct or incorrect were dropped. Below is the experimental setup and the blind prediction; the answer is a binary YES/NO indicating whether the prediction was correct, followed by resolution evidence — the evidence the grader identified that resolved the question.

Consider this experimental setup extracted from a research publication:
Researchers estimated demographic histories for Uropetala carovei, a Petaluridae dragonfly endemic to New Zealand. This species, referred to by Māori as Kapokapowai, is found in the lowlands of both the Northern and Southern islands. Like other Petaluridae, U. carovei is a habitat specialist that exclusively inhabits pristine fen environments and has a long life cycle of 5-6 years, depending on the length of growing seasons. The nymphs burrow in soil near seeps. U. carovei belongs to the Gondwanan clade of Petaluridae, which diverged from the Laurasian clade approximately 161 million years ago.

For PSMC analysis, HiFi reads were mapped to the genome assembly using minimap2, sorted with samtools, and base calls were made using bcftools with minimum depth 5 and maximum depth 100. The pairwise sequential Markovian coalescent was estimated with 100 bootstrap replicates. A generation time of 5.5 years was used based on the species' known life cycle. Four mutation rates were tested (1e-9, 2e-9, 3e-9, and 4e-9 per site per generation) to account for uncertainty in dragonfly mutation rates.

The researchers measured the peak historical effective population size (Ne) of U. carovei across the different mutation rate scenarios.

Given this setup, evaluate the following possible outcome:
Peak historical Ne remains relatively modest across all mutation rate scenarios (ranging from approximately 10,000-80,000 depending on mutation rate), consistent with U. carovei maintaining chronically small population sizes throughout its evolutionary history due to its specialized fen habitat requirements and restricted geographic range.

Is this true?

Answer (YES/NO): NO